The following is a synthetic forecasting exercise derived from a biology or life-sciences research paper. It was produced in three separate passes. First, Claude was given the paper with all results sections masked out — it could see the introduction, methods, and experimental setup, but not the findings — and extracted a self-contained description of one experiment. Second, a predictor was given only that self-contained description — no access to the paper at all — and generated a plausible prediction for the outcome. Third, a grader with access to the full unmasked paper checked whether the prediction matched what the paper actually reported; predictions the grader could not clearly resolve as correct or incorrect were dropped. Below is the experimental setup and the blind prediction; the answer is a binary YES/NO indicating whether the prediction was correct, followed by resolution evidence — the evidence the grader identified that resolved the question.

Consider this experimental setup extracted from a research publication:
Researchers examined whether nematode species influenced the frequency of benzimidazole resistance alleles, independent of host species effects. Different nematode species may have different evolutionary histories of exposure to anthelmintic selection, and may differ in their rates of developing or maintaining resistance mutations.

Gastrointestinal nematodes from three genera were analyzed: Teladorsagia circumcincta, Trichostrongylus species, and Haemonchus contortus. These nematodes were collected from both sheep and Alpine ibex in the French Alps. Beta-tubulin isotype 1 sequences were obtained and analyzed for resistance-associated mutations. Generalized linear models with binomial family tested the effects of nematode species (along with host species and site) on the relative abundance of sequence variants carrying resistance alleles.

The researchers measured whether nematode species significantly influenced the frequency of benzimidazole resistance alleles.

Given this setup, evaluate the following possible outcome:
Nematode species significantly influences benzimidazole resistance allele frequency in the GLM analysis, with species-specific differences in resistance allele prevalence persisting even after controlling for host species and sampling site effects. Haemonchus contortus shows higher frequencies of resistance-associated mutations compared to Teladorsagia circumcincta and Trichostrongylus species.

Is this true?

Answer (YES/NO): NO